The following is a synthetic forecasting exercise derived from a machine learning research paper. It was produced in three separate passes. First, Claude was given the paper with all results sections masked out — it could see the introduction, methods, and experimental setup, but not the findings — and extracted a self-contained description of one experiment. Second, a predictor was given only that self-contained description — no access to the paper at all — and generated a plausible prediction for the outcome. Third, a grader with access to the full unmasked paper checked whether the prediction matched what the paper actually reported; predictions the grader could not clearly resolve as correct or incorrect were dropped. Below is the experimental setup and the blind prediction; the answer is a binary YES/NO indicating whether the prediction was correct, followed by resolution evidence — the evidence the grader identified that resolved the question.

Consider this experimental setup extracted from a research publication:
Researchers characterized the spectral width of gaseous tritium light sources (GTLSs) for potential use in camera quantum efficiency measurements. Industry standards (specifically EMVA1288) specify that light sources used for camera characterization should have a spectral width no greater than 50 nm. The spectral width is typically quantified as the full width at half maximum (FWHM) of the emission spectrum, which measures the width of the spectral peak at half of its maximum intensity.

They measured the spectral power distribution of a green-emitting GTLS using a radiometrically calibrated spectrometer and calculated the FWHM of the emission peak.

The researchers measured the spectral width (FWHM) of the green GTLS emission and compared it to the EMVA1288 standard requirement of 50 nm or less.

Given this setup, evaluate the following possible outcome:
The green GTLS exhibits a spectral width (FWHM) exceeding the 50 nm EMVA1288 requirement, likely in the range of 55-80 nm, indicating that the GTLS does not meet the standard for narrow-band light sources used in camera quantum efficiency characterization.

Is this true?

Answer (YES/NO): NO